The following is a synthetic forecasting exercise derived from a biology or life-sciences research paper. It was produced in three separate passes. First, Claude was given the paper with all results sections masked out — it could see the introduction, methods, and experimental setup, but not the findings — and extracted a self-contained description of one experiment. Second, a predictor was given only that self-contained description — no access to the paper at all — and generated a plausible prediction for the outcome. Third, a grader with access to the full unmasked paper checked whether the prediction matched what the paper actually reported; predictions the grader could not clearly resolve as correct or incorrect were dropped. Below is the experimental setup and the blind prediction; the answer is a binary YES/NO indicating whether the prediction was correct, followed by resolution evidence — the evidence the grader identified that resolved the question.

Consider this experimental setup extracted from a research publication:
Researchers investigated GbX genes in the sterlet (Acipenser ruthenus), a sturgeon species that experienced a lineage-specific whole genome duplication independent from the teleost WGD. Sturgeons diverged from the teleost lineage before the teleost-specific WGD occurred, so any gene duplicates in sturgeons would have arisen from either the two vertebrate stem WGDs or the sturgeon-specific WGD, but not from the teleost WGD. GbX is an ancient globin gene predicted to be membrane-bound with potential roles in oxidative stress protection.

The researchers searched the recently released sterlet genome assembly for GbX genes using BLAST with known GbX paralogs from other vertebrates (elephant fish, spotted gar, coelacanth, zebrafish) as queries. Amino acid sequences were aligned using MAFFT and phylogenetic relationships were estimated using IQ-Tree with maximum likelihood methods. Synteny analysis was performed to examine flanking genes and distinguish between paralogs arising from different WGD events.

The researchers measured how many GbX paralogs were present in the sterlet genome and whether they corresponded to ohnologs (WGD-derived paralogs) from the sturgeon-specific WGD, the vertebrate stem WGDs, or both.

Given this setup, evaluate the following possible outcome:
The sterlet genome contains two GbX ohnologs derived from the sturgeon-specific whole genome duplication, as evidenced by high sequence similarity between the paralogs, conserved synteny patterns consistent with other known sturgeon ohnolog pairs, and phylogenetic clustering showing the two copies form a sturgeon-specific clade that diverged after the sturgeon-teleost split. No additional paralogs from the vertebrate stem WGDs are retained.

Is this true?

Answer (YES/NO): NO